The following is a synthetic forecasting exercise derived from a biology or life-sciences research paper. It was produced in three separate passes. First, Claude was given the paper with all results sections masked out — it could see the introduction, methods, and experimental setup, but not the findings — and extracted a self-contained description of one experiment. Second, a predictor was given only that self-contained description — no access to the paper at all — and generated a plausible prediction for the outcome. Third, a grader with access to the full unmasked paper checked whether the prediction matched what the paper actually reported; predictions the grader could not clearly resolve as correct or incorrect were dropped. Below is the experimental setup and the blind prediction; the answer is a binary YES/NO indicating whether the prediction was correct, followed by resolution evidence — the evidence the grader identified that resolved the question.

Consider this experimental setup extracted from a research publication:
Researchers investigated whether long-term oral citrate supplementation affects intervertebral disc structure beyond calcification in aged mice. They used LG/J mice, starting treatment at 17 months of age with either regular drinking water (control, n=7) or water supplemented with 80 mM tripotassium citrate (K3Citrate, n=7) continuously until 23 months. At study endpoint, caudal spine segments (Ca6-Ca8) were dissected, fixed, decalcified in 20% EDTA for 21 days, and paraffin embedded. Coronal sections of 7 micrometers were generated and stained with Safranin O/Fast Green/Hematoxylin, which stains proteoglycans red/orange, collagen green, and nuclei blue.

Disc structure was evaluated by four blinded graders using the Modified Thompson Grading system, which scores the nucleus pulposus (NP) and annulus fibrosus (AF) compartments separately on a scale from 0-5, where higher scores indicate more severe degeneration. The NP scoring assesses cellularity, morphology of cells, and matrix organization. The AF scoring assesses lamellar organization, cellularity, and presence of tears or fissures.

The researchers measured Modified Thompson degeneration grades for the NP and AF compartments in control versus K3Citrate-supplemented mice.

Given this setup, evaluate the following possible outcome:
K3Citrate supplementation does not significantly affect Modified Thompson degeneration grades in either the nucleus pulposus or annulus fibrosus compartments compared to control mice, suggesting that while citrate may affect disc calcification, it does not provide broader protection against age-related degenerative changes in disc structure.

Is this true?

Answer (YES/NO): YES